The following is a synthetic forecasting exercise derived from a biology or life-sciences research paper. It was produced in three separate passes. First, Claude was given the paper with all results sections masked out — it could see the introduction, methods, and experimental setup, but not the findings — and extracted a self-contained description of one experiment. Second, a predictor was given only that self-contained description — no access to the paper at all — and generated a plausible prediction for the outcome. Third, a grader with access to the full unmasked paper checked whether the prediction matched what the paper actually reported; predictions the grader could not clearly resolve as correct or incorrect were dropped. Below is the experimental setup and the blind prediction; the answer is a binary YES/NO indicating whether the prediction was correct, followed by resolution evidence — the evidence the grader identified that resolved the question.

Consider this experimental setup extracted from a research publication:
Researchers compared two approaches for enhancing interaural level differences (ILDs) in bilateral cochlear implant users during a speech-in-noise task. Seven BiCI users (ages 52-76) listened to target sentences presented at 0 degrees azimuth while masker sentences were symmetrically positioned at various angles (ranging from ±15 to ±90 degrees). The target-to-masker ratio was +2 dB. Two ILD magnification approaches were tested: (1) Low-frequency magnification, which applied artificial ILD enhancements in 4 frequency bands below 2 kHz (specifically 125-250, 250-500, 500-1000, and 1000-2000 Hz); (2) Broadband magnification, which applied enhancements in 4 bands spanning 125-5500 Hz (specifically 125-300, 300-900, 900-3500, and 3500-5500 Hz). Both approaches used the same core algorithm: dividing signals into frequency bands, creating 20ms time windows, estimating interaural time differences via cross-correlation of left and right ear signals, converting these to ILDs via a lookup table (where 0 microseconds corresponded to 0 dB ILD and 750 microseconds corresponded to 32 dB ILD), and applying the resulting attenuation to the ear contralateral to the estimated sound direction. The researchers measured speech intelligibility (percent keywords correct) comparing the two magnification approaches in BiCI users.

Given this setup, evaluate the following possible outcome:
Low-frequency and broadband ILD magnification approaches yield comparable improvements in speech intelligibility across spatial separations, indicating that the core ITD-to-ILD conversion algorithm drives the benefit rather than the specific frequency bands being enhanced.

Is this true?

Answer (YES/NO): NO